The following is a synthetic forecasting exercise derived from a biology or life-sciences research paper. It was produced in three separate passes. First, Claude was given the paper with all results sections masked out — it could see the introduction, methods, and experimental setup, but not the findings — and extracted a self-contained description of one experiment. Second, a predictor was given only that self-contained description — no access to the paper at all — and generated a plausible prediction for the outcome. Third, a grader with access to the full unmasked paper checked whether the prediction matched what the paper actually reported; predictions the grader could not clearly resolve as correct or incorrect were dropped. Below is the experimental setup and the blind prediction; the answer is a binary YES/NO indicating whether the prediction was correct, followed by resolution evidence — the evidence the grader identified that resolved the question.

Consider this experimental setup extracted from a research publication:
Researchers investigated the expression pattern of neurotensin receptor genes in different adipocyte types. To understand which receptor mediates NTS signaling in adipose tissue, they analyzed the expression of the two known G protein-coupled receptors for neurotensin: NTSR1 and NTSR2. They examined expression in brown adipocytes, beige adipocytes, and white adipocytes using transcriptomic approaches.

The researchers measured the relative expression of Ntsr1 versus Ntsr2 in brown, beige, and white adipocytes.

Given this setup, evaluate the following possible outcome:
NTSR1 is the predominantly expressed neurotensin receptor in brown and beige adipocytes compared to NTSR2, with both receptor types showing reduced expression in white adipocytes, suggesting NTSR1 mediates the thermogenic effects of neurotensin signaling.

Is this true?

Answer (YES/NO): NO